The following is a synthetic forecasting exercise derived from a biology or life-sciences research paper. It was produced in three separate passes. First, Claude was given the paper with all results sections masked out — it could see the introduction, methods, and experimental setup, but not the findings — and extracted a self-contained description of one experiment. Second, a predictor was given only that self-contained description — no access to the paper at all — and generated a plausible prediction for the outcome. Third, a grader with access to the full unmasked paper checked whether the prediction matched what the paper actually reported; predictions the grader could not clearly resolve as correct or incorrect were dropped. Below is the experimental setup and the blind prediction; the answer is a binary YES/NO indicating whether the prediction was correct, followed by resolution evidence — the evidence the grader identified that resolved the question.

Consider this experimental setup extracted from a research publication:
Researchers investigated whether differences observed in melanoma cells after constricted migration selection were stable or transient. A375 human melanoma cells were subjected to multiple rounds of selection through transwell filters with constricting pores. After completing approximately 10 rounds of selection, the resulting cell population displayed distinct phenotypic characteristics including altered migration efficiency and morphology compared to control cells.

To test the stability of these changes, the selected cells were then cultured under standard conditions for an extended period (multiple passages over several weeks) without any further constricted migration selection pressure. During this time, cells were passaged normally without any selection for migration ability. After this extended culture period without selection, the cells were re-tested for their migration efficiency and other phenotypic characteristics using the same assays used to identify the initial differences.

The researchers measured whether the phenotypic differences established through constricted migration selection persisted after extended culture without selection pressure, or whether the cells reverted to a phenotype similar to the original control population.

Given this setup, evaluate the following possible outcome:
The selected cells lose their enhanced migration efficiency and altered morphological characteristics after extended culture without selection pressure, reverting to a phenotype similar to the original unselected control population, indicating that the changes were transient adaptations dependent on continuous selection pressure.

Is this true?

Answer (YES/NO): NO